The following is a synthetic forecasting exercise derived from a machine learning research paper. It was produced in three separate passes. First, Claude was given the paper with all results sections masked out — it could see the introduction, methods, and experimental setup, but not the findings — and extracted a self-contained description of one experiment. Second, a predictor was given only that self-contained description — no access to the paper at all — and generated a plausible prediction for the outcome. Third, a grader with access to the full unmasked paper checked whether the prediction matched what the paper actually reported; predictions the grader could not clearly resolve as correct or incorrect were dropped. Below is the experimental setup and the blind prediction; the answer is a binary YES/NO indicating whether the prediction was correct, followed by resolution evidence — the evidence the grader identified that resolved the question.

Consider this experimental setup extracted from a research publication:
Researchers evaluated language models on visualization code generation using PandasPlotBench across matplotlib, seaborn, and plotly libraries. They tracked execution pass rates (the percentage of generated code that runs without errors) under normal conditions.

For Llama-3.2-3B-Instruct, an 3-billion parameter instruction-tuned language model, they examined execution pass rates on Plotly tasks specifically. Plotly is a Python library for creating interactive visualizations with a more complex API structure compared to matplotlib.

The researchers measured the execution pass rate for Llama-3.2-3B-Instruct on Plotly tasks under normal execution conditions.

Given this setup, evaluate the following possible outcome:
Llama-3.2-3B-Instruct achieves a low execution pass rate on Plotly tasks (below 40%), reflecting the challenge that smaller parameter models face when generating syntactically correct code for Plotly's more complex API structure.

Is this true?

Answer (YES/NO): YES